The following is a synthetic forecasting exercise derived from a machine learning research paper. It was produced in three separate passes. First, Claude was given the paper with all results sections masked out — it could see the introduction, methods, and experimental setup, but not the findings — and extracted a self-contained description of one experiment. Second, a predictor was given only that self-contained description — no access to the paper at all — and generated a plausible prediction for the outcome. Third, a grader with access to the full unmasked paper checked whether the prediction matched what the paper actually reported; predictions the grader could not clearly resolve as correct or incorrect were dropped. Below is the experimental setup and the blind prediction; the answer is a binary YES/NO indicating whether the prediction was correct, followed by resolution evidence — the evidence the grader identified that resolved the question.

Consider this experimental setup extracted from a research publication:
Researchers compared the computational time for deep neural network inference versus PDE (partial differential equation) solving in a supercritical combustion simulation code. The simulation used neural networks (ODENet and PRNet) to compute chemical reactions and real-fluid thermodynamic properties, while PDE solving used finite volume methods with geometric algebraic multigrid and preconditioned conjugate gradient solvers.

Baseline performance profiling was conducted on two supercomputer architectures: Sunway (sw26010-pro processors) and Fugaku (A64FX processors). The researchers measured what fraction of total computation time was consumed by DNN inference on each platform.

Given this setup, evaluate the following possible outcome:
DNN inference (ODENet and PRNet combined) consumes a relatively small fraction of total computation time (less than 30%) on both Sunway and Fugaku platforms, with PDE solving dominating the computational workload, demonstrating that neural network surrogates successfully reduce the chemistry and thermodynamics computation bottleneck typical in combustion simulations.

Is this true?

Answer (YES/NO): NO